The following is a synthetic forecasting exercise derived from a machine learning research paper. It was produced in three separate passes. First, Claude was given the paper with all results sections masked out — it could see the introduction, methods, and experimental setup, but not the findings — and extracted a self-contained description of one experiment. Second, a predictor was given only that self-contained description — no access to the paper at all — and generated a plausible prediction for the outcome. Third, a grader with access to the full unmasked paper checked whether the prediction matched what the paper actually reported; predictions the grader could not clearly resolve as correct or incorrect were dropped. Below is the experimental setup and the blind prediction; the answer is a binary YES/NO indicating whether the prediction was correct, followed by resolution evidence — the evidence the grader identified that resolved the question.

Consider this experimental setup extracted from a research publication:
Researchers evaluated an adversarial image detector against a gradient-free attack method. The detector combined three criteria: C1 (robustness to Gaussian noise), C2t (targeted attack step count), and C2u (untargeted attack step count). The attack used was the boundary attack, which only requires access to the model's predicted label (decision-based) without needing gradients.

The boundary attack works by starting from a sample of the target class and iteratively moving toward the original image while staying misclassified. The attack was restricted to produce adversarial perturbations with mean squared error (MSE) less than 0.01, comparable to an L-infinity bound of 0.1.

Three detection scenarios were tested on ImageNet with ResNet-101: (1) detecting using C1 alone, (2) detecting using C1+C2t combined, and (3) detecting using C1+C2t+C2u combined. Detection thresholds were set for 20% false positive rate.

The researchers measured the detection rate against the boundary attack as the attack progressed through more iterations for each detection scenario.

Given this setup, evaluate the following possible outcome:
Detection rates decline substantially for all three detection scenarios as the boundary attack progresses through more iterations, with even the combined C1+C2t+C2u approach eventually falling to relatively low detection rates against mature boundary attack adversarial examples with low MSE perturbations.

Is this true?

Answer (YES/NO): NO